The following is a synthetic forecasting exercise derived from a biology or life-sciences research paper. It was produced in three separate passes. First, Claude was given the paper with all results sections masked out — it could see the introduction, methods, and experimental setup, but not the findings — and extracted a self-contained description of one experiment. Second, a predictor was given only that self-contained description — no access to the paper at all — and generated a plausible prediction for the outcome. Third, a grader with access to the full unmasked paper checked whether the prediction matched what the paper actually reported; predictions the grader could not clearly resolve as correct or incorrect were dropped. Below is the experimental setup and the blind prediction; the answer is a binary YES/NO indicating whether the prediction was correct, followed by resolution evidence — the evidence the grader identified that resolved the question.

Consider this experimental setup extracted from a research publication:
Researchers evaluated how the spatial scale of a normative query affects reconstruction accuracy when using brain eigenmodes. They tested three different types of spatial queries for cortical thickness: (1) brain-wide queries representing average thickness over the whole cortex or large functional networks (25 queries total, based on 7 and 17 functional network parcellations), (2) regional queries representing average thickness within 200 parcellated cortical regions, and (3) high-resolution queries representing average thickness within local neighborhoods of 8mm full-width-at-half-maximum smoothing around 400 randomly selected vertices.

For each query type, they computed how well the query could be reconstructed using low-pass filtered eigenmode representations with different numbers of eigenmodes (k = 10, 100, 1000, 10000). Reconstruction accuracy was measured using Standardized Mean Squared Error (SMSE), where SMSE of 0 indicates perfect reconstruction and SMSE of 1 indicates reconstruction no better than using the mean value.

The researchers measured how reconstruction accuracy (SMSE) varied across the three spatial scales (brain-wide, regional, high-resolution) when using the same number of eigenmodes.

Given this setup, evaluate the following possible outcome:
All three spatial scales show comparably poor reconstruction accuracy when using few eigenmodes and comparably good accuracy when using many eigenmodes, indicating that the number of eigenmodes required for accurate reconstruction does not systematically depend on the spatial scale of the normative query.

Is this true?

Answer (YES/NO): NO